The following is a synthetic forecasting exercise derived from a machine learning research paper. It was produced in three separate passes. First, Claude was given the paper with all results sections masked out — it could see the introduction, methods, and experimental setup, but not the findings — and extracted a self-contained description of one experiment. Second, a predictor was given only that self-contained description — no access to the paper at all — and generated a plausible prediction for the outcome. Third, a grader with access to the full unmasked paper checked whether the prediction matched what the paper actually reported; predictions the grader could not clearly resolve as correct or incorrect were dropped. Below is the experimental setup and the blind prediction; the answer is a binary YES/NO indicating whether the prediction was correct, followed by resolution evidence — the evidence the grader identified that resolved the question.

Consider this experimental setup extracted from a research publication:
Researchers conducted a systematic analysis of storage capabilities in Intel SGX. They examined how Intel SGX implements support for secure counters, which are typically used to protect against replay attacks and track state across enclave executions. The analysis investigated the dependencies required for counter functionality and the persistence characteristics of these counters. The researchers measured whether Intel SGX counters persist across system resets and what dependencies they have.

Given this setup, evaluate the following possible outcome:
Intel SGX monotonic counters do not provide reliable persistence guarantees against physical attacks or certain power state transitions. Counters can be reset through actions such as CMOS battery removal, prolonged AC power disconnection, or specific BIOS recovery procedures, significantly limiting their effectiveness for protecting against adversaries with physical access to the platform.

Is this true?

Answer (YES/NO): YES